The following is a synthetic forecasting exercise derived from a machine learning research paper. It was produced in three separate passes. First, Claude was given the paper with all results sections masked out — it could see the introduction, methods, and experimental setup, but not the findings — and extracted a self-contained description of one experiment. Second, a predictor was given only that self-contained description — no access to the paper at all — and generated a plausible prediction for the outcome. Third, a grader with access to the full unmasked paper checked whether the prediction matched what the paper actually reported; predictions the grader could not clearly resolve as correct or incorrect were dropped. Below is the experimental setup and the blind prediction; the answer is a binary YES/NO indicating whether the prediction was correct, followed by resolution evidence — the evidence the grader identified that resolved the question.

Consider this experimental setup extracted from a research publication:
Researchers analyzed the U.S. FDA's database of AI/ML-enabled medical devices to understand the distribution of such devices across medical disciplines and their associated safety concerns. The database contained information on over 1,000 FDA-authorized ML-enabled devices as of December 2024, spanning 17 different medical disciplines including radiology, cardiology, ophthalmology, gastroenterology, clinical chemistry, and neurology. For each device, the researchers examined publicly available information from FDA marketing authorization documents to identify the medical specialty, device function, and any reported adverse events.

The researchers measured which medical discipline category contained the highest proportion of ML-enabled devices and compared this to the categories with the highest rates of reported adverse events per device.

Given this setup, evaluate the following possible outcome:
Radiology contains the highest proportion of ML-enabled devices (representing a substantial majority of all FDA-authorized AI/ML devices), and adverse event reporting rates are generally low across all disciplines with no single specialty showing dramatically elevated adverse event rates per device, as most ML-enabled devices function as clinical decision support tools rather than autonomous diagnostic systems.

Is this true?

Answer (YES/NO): NO